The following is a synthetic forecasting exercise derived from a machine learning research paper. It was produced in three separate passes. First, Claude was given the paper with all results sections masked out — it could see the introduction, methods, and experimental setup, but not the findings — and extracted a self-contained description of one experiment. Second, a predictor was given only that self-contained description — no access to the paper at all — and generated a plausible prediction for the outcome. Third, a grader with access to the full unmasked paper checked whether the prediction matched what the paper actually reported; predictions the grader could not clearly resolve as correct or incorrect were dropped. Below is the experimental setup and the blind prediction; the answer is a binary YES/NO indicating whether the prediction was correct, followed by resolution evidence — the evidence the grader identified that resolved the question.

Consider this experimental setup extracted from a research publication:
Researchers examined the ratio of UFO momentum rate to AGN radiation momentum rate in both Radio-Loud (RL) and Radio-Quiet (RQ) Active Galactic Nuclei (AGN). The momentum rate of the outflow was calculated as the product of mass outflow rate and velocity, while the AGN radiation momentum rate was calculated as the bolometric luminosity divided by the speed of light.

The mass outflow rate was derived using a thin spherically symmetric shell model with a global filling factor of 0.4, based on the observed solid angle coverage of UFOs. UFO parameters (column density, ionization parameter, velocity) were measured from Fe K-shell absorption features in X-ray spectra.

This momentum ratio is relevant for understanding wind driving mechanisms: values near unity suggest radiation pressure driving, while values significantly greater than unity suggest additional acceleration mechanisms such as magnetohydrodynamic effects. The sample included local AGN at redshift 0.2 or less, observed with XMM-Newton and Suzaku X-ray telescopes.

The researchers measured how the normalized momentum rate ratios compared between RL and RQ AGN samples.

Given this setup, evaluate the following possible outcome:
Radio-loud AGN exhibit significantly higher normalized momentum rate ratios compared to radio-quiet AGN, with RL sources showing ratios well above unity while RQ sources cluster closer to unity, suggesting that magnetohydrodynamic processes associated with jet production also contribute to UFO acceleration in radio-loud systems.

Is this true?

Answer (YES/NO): NO